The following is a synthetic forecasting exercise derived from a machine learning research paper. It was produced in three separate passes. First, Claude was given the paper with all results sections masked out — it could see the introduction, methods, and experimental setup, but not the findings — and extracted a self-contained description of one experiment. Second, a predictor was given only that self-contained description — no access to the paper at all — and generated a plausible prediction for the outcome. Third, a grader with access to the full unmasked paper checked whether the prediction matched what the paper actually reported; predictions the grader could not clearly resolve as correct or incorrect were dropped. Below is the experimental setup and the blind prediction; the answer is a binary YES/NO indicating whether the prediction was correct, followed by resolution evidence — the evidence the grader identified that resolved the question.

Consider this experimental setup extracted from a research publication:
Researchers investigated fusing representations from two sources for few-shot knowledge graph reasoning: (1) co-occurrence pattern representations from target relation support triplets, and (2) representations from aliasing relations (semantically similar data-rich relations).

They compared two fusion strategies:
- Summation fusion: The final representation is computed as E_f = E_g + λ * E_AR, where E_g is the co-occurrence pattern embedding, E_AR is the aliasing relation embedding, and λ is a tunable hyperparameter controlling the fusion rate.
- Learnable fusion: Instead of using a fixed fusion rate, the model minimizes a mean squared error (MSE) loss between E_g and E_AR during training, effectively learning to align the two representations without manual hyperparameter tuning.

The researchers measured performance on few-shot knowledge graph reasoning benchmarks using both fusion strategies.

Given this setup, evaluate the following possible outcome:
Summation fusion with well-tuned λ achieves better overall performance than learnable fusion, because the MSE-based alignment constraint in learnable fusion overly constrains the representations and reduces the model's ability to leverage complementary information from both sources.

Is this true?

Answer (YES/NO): NO